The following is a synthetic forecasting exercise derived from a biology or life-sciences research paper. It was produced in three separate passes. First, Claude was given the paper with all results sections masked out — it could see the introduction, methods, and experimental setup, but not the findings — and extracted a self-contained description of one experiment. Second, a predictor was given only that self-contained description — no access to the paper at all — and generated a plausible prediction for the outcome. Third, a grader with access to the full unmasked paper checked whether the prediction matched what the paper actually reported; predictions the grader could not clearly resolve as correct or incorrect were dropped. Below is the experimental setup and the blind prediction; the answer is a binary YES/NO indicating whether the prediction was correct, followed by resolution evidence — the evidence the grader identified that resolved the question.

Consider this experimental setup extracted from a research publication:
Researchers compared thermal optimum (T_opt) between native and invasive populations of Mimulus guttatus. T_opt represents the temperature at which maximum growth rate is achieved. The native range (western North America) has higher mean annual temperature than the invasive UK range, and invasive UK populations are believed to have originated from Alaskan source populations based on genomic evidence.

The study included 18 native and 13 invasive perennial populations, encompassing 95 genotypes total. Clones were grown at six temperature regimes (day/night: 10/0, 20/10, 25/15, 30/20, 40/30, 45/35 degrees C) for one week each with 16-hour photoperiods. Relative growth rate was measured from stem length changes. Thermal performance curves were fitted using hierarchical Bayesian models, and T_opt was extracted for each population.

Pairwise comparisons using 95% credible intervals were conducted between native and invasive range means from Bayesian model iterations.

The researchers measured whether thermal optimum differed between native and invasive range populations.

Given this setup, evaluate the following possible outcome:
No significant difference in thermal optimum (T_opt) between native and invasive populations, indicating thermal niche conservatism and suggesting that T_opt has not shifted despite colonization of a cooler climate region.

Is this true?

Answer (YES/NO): YES